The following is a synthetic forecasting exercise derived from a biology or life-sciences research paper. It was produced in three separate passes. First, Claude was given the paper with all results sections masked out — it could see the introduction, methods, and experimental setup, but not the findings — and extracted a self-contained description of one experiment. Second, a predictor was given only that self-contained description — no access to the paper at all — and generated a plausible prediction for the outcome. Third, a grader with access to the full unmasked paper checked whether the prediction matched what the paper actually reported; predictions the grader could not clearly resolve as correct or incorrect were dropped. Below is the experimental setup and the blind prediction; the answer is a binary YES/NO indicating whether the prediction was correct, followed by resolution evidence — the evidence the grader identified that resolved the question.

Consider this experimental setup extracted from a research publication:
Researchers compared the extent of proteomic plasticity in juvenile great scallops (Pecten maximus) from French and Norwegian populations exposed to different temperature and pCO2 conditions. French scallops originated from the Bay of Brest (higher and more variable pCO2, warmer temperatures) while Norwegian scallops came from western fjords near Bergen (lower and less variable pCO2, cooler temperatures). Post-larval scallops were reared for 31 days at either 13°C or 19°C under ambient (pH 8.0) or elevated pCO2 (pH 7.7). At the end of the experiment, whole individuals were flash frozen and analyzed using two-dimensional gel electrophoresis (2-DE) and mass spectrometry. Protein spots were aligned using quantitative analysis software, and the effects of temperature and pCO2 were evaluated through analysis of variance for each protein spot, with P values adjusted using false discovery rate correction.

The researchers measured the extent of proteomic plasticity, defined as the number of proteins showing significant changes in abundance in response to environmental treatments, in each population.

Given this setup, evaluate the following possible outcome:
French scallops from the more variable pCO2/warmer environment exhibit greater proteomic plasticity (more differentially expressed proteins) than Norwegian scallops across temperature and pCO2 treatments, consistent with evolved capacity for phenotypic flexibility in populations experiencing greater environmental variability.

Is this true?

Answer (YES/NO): YES